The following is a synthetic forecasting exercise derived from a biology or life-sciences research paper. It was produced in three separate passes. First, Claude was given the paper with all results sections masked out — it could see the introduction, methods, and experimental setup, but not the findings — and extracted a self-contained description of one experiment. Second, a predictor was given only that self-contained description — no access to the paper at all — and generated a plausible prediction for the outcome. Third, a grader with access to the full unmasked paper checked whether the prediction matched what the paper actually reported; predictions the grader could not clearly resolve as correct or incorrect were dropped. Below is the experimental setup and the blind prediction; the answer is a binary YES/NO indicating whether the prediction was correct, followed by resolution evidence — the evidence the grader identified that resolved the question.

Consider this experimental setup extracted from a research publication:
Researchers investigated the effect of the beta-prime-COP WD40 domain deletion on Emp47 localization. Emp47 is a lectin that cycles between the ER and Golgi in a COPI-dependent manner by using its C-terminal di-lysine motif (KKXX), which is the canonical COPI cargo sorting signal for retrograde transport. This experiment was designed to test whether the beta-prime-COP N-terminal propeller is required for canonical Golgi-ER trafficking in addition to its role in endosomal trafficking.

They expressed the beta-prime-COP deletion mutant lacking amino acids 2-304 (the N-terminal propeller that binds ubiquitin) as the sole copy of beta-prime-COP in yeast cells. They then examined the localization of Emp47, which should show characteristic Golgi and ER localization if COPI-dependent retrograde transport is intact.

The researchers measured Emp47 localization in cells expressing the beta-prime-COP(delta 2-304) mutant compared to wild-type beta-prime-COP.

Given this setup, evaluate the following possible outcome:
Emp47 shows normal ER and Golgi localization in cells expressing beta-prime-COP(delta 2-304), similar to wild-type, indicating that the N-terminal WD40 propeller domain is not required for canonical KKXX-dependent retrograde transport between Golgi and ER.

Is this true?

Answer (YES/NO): NO